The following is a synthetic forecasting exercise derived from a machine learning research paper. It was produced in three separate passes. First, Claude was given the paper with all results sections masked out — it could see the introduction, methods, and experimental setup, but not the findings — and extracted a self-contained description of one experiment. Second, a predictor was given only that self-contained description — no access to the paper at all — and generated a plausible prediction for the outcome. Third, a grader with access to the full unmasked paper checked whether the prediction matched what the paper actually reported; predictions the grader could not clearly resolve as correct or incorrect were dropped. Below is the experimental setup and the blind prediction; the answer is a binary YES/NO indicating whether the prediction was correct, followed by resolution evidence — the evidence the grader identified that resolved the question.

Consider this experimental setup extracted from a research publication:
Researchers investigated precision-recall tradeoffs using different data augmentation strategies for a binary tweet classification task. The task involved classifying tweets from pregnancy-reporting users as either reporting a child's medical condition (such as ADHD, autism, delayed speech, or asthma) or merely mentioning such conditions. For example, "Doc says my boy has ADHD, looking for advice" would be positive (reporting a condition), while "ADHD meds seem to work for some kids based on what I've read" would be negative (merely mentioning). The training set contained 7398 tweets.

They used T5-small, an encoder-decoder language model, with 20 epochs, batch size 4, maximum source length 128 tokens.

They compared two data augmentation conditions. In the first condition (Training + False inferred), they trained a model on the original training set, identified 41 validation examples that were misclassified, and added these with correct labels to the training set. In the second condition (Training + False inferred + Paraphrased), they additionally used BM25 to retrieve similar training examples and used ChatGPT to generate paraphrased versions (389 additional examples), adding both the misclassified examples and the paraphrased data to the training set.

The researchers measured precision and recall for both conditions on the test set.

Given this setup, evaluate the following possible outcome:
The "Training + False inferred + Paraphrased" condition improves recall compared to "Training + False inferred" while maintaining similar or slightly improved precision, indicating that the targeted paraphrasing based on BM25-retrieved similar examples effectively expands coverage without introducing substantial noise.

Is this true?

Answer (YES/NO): NO